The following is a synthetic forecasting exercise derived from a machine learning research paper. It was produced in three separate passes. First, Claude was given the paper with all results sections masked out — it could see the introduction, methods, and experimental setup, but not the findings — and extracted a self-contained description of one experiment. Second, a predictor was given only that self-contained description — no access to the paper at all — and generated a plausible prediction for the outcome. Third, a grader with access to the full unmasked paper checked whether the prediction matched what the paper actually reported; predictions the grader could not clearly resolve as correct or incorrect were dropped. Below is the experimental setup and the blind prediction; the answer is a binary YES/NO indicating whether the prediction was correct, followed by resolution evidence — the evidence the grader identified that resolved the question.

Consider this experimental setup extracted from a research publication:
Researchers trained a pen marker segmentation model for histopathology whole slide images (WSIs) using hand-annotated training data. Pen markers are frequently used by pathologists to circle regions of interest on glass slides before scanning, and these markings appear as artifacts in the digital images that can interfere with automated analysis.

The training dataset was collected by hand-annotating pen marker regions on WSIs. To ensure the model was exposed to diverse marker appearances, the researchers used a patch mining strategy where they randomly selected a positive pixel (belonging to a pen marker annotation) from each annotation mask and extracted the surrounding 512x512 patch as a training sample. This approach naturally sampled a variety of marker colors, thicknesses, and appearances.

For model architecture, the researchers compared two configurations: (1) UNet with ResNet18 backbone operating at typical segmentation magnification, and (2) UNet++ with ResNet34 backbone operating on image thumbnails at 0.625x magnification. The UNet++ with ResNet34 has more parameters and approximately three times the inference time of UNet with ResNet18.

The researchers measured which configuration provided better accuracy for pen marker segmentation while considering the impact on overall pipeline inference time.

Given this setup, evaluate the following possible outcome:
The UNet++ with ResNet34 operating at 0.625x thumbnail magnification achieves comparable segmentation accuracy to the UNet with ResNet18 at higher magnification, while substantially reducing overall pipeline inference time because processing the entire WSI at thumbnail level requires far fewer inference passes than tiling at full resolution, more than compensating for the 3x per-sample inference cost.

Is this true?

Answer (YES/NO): NO